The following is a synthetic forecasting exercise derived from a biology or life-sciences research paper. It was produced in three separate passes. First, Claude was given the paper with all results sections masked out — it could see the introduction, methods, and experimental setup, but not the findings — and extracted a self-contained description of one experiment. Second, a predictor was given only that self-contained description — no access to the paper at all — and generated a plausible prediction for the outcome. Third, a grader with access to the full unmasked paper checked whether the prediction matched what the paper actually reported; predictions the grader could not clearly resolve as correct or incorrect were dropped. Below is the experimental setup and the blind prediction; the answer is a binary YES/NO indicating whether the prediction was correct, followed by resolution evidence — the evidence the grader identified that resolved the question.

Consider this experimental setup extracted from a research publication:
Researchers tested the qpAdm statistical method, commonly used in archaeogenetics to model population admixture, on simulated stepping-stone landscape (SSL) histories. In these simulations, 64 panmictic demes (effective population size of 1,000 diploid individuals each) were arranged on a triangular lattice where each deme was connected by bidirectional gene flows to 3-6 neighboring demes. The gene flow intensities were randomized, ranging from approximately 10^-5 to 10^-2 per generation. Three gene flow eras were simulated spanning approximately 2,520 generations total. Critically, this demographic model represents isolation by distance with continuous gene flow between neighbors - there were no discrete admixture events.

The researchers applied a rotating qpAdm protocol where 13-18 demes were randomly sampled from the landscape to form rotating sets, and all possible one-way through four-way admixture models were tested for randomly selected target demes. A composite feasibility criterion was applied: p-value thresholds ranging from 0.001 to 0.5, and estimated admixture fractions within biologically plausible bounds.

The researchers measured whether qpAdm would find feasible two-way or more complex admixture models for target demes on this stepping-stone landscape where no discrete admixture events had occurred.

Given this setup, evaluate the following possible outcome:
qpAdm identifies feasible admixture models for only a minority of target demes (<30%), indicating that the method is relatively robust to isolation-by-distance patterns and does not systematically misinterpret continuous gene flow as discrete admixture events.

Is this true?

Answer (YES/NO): NO